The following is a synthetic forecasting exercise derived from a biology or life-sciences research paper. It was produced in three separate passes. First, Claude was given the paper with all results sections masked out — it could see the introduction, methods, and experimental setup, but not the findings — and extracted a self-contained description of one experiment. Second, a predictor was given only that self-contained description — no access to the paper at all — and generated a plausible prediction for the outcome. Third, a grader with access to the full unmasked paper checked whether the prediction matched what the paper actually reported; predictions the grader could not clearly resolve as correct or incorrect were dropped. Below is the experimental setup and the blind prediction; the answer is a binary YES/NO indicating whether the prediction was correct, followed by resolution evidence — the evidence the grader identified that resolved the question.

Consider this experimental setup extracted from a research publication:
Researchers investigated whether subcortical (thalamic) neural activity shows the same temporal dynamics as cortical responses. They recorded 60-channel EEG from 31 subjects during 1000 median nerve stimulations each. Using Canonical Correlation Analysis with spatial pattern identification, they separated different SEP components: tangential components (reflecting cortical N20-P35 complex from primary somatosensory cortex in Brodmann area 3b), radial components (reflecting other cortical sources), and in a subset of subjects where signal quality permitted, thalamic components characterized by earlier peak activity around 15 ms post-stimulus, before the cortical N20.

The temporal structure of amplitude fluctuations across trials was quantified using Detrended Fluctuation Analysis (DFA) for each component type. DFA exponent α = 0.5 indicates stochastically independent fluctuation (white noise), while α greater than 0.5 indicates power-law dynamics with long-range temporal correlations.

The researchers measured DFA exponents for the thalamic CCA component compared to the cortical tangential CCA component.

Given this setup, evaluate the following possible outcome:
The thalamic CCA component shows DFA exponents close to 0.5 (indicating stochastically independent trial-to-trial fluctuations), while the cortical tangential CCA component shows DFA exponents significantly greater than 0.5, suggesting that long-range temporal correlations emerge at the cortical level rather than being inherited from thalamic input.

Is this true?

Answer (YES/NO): YES